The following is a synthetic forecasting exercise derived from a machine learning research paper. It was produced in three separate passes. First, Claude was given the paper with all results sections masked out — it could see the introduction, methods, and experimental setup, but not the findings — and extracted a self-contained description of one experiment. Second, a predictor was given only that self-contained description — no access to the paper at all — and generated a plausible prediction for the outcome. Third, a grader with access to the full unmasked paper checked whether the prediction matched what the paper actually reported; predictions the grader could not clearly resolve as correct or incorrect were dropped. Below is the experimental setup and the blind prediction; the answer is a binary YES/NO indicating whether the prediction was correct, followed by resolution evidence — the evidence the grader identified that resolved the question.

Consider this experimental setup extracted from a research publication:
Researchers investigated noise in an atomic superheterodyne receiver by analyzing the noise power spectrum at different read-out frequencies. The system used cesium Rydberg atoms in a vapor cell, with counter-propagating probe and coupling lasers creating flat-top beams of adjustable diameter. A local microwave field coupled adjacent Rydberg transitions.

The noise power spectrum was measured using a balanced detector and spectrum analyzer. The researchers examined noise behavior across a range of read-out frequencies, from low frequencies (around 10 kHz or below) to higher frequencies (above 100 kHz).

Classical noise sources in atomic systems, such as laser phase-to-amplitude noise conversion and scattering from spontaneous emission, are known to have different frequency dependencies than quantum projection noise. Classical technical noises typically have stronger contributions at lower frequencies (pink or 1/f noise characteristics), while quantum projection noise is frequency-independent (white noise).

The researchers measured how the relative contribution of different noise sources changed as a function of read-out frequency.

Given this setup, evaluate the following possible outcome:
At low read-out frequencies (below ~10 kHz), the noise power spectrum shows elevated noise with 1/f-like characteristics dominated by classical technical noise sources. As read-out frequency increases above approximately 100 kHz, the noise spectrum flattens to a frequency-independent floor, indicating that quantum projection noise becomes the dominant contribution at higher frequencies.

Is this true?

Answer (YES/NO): NO